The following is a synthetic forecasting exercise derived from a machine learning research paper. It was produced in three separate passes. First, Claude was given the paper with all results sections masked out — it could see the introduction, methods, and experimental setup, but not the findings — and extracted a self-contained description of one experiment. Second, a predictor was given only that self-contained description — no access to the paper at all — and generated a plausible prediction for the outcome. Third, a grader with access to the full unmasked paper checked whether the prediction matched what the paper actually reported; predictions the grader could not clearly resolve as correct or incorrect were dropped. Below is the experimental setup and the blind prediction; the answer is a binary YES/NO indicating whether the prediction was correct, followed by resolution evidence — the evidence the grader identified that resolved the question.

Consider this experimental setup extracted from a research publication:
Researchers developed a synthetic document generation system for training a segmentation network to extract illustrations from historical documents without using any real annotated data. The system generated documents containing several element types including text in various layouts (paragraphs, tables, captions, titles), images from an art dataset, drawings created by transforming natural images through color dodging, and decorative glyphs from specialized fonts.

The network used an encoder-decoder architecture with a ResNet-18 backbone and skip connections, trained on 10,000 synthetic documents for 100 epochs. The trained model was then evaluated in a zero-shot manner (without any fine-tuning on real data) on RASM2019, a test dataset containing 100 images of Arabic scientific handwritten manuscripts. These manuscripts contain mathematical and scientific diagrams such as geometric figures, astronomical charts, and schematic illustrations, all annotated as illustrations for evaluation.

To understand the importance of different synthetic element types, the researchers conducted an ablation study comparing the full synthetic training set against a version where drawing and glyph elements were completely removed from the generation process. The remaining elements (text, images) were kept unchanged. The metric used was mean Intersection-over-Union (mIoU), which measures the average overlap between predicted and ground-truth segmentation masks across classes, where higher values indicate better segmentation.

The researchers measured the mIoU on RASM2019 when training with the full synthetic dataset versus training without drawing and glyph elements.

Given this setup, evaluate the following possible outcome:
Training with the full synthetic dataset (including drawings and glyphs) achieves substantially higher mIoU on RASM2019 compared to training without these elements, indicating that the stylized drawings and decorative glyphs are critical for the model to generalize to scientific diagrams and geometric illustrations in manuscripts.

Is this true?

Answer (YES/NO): YES